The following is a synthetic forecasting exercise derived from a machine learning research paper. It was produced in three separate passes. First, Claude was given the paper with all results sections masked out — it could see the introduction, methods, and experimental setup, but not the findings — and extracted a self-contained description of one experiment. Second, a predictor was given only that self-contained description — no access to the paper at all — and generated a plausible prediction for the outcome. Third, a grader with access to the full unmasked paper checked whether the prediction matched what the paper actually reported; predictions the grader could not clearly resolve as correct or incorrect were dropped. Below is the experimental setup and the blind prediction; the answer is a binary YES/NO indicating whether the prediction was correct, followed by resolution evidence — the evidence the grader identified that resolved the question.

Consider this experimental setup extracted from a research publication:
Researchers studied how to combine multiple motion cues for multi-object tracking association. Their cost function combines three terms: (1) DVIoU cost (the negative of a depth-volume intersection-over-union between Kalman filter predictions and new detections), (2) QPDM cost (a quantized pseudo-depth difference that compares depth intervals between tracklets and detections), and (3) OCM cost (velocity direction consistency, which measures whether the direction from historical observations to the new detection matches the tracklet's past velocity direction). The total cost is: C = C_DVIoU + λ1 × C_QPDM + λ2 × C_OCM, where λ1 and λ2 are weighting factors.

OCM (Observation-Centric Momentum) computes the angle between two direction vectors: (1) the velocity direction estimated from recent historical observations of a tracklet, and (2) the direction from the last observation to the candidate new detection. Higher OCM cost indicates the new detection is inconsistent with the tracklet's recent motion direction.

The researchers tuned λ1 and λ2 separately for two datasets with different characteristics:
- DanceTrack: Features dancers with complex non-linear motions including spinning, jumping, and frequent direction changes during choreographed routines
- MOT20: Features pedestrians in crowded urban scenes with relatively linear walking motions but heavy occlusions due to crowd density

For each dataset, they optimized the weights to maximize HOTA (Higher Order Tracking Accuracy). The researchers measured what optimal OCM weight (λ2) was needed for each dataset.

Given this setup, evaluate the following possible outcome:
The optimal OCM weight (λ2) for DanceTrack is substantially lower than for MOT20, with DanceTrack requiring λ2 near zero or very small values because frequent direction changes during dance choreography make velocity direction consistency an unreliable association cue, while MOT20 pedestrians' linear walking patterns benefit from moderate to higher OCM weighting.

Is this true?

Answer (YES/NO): NO